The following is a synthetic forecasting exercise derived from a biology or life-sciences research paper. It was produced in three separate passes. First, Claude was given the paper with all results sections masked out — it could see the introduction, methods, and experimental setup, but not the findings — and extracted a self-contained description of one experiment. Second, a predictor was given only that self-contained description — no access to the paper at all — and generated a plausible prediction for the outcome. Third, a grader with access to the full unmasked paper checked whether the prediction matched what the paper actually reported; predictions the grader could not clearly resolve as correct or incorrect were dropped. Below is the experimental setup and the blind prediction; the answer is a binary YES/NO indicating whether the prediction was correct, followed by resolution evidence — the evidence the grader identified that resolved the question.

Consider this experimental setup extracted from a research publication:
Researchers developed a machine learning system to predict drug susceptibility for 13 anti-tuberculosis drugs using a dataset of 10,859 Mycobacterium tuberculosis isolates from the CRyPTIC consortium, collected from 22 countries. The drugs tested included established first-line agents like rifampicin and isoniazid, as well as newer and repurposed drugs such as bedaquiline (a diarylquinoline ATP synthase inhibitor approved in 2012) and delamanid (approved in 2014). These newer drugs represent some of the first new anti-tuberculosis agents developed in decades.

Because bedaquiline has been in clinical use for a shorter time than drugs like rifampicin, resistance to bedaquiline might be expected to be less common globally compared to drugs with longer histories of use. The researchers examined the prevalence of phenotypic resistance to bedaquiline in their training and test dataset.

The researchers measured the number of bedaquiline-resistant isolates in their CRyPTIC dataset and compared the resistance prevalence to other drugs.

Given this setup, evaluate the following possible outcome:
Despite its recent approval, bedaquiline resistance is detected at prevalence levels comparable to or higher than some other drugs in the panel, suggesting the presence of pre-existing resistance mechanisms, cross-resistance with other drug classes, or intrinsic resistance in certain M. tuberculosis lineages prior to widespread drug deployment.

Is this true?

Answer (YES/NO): NO